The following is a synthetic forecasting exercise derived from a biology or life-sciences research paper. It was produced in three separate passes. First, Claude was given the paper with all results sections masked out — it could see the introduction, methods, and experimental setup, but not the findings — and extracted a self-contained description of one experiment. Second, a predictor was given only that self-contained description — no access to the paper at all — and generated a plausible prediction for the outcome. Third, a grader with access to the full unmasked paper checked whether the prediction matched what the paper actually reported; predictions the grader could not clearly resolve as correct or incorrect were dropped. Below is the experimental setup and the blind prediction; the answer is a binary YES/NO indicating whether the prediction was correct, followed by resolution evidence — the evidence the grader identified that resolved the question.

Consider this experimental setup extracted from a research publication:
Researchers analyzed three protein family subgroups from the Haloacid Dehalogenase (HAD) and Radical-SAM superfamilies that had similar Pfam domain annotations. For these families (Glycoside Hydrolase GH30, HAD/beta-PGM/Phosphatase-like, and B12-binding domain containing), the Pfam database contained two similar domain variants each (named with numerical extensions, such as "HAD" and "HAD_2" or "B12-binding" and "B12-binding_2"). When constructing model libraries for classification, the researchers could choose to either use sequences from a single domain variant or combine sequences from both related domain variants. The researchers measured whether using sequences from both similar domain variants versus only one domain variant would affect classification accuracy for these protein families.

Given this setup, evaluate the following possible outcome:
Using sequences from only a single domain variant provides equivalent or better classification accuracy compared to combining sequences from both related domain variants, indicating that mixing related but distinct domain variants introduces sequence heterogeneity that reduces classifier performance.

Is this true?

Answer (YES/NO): NO